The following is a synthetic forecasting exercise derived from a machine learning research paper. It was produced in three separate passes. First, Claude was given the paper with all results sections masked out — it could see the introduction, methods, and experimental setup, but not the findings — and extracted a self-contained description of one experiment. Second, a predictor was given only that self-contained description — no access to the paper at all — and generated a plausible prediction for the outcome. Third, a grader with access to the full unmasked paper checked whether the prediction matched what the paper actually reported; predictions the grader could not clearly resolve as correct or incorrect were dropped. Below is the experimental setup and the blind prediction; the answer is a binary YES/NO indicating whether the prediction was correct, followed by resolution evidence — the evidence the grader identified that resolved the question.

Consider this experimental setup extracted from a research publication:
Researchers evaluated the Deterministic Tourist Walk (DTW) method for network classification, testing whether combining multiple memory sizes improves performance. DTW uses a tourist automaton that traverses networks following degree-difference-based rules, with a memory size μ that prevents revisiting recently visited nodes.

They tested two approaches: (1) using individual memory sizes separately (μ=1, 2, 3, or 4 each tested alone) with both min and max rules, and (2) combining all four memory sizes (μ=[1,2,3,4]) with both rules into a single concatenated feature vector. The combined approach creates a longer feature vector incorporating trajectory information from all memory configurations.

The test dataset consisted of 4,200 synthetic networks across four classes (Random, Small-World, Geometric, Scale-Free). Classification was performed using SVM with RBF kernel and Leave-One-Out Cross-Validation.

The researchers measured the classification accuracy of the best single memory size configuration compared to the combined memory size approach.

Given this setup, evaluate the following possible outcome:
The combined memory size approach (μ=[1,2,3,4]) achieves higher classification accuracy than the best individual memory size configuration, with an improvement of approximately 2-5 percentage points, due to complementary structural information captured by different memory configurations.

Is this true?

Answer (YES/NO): NO